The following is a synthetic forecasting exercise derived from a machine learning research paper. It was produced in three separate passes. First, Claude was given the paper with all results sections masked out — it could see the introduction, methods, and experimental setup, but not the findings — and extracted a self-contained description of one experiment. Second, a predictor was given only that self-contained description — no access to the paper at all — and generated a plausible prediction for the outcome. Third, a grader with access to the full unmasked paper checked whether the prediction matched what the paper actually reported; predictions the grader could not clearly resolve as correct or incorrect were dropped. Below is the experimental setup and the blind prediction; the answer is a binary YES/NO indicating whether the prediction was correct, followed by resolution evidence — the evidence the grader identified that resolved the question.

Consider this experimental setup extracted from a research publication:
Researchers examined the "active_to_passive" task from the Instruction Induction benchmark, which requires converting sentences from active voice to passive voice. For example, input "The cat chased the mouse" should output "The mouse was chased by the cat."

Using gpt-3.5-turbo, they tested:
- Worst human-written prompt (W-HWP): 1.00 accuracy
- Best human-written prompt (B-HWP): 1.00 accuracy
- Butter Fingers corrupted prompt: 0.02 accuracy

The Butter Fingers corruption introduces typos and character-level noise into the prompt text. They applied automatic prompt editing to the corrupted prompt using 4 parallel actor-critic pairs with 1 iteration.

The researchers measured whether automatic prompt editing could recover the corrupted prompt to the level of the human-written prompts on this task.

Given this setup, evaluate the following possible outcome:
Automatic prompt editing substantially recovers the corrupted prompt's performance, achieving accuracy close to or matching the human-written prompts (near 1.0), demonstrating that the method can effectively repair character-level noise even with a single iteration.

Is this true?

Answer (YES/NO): YES